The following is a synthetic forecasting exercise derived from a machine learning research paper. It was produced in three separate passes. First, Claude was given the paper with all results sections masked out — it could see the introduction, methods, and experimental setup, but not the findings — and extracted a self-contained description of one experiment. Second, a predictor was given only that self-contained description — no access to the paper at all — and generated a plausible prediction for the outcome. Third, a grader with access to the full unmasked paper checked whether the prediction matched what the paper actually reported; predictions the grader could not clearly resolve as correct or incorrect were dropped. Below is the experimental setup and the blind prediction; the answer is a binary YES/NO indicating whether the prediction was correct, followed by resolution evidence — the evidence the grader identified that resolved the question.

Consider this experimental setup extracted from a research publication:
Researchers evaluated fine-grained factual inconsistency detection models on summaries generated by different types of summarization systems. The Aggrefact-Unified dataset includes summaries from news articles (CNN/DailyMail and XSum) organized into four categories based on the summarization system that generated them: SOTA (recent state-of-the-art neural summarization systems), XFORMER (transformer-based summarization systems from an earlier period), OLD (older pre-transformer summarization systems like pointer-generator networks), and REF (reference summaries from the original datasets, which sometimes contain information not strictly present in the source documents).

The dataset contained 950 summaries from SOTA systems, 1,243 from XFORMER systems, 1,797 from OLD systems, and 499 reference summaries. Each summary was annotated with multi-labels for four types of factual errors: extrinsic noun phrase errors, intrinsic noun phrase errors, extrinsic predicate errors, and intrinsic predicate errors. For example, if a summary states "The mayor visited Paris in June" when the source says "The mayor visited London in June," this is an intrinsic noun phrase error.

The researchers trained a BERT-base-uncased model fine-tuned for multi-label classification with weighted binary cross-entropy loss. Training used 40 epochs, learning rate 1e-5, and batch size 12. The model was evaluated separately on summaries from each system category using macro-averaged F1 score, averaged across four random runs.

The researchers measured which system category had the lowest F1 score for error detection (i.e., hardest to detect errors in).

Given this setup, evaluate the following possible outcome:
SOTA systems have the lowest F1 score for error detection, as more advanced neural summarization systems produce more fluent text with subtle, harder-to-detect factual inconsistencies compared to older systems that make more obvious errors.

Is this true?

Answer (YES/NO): YES